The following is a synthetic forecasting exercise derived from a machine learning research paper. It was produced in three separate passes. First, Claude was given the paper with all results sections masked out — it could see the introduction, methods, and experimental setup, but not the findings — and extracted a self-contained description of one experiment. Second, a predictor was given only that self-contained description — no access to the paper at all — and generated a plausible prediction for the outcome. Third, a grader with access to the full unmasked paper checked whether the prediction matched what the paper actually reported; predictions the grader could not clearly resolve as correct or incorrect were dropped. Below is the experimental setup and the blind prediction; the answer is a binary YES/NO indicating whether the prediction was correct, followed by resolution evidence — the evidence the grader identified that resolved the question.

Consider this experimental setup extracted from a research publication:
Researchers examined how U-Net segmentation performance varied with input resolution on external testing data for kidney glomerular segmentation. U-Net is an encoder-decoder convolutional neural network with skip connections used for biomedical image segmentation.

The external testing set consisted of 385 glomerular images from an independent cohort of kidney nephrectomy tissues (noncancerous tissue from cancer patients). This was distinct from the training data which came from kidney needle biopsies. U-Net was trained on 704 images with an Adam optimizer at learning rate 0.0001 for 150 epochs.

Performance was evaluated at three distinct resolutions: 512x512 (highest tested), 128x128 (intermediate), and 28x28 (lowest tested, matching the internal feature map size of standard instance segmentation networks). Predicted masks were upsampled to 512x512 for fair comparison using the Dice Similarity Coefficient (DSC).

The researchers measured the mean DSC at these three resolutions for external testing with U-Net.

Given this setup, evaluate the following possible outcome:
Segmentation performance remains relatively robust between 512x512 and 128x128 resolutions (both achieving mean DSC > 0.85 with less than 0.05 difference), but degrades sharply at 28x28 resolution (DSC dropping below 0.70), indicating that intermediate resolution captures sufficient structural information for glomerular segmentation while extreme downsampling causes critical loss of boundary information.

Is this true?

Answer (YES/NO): NO